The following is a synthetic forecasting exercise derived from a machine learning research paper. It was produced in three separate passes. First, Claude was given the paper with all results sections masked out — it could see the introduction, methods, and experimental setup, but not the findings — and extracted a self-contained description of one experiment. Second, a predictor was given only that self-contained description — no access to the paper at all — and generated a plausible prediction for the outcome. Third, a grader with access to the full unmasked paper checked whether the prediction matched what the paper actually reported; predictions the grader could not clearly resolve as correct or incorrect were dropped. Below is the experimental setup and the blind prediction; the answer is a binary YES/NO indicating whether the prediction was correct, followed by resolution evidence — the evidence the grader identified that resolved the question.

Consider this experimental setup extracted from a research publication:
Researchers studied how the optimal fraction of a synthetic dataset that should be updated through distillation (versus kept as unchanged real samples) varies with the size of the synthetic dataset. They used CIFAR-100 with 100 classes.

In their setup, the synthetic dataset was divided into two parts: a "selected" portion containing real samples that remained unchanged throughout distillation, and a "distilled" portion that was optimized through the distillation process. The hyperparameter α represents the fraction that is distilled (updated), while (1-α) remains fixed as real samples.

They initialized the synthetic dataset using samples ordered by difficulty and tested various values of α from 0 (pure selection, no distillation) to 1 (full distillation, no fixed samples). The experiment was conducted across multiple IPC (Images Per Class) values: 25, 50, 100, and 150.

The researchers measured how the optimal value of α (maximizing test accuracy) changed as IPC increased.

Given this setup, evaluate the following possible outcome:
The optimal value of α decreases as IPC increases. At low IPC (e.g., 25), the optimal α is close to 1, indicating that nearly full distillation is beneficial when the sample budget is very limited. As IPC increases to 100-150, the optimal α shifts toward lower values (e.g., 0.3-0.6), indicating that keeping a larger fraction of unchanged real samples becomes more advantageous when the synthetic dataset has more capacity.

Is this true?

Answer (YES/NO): YES